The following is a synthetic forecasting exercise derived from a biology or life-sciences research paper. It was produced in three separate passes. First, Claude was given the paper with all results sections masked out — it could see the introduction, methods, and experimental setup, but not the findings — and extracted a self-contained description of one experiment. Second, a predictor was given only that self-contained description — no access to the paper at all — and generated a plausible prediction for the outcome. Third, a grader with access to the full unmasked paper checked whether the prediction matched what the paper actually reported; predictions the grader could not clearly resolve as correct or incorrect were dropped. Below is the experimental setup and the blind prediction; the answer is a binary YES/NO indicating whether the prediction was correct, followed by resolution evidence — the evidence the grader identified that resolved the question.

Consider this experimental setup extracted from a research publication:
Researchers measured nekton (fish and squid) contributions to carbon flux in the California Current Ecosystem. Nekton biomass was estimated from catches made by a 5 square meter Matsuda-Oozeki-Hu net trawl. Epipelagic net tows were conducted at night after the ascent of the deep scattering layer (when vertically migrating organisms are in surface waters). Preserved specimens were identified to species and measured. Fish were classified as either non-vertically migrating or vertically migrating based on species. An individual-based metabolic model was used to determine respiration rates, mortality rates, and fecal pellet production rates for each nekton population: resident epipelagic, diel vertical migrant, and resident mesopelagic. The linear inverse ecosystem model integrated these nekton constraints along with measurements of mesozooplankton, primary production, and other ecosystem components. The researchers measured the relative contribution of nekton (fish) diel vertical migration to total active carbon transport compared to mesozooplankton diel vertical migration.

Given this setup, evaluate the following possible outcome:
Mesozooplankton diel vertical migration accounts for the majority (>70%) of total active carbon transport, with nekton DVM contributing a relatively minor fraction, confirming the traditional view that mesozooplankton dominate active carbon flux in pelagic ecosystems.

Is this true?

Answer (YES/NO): YES